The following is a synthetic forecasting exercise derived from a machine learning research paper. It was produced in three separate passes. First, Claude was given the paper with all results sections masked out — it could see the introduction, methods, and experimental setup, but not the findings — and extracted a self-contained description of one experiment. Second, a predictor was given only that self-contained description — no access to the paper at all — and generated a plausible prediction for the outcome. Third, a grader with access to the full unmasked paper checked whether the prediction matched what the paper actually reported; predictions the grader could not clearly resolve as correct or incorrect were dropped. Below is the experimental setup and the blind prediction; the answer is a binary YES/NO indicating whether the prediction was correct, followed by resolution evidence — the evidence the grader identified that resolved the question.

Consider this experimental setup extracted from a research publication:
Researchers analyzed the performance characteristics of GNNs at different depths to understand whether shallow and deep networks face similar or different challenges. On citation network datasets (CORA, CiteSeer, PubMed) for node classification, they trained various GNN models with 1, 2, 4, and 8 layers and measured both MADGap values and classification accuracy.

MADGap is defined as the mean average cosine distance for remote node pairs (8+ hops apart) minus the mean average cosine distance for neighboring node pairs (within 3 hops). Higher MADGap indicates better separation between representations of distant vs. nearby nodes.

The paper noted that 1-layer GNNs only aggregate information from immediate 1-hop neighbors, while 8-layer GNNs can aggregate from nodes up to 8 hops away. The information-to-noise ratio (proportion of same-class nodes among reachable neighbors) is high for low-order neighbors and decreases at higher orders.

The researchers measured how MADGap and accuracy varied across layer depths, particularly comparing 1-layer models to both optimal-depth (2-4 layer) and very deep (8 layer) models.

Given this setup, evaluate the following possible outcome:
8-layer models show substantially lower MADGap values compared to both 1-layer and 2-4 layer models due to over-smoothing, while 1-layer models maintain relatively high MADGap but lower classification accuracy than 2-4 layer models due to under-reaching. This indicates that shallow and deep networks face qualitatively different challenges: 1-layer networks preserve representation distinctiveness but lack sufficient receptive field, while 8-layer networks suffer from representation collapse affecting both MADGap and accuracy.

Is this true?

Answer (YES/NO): NO